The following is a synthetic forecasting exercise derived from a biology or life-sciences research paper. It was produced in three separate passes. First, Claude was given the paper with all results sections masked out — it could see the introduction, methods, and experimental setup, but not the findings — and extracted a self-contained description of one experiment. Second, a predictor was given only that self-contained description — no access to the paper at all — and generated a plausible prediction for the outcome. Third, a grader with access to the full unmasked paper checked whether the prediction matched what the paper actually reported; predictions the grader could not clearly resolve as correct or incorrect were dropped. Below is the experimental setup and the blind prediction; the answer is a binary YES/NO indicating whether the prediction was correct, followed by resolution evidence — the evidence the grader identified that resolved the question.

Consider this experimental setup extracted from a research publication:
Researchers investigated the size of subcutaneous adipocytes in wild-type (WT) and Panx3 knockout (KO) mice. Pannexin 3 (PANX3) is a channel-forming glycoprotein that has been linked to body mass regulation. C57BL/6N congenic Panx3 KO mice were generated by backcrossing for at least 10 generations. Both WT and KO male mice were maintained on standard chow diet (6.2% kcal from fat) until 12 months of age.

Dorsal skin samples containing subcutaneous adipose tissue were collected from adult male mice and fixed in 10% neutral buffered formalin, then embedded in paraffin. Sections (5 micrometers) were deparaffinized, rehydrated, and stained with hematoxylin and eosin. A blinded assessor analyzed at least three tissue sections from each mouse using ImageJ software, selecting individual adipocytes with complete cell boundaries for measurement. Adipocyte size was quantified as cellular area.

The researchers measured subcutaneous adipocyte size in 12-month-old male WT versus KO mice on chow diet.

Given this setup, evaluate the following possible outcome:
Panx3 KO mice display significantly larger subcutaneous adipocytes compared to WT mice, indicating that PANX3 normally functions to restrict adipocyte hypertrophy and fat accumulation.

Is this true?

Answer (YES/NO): NO